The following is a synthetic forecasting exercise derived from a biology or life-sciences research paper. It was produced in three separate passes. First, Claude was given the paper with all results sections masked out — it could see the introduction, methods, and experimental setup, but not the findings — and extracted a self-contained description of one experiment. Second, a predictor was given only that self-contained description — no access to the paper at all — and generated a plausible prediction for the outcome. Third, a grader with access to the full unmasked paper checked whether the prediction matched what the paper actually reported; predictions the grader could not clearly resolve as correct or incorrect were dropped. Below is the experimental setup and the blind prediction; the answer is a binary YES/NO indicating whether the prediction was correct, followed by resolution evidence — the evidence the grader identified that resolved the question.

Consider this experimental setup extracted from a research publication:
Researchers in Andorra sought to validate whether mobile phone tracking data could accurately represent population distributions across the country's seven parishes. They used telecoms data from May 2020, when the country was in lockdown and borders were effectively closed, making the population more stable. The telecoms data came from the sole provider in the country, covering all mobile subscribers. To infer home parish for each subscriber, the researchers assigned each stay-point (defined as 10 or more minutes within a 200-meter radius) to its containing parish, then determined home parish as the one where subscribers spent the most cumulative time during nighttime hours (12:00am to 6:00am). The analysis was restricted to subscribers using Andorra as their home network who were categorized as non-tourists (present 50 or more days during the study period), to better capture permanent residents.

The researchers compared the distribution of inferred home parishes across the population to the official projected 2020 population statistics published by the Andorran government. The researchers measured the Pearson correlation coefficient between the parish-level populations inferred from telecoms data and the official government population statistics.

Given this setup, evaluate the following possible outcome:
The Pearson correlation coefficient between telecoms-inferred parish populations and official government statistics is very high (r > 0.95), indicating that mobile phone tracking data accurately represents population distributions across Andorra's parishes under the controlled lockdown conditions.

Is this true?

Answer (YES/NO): YES